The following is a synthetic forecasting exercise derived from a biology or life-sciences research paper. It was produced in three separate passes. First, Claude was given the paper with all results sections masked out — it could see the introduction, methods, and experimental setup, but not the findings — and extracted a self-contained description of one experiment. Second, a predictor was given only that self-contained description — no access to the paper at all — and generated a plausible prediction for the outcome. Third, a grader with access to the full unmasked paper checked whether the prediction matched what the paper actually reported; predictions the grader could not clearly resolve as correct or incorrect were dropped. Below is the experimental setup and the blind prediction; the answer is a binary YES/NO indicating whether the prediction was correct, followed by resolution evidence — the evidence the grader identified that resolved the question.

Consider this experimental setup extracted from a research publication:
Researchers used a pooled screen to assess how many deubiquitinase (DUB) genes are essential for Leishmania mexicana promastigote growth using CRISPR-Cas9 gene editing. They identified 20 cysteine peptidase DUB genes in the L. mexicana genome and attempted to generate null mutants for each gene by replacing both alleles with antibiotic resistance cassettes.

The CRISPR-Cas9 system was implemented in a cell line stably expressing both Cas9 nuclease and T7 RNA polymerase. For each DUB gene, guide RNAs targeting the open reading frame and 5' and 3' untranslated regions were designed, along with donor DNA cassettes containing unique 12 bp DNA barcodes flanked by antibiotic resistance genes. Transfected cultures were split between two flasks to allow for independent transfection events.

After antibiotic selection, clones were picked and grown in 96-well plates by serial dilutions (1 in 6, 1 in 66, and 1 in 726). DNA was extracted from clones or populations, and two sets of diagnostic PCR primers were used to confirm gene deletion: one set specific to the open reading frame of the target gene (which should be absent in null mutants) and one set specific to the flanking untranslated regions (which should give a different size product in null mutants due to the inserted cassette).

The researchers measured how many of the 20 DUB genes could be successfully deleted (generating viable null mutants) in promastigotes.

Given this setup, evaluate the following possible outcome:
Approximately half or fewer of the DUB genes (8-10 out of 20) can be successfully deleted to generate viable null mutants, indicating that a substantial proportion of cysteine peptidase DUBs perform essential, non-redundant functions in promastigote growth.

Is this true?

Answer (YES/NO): NO